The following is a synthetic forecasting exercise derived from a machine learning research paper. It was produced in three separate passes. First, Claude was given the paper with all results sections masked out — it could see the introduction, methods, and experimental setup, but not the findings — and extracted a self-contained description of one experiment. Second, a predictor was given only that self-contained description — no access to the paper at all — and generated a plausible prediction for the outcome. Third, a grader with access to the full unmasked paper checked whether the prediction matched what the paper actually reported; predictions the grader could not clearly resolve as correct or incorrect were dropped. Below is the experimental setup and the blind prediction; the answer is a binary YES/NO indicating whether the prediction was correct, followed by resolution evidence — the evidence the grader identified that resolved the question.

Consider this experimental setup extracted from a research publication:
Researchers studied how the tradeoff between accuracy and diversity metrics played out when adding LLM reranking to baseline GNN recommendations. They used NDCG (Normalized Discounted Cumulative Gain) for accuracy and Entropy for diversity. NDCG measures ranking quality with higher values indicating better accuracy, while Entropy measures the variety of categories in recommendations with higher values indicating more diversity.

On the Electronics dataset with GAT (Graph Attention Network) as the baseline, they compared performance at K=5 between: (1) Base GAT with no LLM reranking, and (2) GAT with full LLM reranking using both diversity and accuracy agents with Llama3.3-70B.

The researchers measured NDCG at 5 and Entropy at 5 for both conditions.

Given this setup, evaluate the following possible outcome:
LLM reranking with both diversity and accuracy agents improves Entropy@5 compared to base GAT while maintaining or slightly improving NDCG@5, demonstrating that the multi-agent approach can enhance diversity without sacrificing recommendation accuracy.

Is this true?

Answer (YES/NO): YES